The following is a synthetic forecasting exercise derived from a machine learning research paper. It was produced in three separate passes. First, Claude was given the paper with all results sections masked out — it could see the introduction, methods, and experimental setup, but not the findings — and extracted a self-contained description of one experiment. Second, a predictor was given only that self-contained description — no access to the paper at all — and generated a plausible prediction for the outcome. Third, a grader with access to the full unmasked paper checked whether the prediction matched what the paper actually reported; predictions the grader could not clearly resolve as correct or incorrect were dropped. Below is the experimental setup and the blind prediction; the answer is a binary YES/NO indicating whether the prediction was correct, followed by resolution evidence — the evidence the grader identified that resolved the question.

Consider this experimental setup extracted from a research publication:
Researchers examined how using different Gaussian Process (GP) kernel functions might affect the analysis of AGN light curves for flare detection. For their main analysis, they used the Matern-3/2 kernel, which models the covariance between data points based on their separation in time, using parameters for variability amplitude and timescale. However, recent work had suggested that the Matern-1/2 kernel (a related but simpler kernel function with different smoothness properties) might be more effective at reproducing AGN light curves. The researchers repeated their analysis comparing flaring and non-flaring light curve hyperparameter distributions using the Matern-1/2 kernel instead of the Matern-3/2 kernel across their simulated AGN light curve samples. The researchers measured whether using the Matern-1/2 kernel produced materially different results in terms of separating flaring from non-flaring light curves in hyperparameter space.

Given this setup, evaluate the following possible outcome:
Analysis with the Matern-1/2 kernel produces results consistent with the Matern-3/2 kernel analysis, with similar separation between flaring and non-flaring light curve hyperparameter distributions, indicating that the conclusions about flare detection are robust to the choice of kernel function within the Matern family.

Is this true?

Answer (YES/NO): YES